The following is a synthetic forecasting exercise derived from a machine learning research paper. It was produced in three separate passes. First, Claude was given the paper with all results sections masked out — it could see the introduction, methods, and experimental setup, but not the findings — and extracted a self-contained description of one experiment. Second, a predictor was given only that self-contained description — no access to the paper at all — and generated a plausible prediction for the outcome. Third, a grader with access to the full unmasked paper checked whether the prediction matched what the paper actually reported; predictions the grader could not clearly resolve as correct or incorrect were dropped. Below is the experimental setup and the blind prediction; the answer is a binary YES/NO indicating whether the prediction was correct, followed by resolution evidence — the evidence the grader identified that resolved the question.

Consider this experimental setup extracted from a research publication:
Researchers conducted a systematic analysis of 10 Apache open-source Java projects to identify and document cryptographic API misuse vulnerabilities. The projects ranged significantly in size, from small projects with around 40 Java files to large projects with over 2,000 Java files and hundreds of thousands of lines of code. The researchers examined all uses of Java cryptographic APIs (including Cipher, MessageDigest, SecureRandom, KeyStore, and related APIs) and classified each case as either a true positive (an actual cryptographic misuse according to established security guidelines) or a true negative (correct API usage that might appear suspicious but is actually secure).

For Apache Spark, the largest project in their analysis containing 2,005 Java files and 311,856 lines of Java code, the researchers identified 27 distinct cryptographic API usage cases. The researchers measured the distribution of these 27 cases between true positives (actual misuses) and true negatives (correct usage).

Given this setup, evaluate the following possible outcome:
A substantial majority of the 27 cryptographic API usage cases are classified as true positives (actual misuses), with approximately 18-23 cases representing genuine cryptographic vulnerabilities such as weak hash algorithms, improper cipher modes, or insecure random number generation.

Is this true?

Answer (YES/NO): NO